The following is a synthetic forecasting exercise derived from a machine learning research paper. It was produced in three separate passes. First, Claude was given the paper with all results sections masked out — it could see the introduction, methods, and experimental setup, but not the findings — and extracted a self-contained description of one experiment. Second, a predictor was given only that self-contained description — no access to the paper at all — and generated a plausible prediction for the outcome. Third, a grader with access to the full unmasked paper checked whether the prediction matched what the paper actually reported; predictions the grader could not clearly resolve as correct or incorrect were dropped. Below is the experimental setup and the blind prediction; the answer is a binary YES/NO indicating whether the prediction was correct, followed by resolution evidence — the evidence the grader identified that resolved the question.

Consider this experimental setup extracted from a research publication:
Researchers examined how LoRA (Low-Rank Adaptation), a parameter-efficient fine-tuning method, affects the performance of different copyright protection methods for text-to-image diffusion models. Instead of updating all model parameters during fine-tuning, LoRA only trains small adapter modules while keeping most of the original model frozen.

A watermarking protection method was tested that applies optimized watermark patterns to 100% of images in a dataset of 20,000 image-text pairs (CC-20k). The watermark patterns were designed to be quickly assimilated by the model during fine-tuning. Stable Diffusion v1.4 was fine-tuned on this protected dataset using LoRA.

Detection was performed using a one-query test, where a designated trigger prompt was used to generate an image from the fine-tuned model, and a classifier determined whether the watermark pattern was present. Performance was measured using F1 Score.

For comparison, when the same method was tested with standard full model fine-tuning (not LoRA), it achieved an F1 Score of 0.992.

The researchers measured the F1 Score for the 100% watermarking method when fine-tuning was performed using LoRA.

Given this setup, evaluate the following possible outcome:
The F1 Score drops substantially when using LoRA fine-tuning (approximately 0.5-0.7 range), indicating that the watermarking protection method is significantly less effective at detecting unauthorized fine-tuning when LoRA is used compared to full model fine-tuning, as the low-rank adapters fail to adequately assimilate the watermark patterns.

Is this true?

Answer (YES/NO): NO